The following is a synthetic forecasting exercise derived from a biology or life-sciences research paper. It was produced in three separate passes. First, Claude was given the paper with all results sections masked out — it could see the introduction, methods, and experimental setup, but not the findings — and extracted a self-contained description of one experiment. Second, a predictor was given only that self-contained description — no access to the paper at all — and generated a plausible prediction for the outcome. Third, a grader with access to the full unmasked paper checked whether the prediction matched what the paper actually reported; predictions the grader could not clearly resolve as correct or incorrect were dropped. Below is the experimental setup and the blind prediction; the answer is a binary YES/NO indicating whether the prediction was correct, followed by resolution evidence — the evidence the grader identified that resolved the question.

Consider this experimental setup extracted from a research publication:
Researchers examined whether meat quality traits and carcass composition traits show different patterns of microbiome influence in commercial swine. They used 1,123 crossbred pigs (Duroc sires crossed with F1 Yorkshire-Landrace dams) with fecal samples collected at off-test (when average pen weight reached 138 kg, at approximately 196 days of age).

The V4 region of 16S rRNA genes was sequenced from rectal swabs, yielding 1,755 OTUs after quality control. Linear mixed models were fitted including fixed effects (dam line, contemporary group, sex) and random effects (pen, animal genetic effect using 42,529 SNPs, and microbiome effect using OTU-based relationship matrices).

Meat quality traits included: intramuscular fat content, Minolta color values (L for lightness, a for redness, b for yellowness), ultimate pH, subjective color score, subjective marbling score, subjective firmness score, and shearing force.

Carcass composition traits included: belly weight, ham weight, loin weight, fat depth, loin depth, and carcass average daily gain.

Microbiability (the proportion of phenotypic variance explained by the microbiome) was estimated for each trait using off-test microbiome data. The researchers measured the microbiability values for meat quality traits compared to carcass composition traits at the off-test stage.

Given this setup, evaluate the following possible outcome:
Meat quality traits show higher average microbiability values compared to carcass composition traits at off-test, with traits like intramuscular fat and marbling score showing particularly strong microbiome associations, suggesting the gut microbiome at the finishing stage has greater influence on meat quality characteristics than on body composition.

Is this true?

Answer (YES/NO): NO